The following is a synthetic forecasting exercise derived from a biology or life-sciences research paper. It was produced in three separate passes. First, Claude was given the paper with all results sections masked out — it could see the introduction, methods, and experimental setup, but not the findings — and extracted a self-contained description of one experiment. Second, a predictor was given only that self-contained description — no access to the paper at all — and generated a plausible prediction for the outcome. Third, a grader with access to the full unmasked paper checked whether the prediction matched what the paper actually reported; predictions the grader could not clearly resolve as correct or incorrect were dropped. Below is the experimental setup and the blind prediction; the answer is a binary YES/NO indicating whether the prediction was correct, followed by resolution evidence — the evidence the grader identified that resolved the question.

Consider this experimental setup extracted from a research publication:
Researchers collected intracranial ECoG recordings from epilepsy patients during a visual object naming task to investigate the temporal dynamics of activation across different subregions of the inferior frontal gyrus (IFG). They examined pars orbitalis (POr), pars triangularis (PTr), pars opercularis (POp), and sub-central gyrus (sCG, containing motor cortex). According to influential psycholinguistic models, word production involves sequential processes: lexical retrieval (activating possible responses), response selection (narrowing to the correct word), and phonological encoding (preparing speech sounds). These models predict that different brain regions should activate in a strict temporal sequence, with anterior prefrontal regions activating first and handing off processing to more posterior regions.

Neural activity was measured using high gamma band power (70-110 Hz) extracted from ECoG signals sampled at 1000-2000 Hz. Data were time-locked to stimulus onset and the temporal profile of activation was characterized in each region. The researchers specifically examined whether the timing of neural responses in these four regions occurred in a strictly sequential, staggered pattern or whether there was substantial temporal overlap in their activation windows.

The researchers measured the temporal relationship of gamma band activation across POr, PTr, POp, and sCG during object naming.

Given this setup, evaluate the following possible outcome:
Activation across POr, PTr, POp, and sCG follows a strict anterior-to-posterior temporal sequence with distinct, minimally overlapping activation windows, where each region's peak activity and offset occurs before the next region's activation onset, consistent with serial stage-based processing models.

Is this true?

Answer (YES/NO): NO